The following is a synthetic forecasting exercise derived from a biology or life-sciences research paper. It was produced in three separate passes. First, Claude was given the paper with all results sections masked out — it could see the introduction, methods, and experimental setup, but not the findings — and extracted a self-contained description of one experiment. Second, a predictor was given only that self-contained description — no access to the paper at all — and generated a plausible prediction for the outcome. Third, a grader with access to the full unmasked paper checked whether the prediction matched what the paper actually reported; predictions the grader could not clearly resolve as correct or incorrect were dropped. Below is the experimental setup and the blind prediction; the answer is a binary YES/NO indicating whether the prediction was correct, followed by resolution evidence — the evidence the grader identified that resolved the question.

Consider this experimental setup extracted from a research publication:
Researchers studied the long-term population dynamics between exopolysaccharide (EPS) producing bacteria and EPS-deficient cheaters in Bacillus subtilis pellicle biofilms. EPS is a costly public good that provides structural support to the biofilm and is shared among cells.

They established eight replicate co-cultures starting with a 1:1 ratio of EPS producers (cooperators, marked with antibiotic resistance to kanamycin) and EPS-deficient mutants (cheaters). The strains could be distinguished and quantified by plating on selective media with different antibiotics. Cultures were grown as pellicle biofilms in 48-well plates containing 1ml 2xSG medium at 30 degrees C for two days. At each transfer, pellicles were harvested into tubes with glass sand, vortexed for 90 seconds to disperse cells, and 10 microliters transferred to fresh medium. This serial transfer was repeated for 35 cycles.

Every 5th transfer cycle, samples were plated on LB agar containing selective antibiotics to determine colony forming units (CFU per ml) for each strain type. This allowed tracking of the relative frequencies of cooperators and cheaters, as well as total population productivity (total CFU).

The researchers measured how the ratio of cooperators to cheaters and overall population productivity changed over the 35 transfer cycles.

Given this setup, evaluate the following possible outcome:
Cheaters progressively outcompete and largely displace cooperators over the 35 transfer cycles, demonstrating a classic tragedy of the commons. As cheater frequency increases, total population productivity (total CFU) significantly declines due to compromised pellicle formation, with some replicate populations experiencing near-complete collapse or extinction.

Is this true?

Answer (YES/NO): YES